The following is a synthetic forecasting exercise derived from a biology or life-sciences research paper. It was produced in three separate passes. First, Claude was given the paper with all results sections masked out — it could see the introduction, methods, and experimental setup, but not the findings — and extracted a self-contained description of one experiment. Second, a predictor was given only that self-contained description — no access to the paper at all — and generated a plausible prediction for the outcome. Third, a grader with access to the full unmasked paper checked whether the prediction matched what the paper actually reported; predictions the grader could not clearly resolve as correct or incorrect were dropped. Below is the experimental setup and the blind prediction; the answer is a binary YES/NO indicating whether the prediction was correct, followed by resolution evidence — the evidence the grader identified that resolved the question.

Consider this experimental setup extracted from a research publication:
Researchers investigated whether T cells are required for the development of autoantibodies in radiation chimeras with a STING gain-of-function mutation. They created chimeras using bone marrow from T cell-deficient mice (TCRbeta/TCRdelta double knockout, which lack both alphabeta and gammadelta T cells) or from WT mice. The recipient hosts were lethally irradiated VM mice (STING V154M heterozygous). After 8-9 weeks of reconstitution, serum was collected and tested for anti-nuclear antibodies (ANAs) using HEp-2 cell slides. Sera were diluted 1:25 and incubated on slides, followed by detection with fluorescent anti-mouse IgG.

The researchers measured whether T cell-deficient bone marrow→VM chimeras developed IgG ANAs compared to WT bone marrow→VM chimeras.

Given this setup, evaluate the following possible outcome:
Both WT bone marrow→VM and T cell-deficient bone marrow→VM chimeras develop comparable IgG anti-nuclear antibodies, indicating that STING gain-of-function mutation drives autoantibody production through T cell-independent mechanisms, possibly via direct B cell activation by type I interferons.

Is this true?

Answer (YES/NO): NO